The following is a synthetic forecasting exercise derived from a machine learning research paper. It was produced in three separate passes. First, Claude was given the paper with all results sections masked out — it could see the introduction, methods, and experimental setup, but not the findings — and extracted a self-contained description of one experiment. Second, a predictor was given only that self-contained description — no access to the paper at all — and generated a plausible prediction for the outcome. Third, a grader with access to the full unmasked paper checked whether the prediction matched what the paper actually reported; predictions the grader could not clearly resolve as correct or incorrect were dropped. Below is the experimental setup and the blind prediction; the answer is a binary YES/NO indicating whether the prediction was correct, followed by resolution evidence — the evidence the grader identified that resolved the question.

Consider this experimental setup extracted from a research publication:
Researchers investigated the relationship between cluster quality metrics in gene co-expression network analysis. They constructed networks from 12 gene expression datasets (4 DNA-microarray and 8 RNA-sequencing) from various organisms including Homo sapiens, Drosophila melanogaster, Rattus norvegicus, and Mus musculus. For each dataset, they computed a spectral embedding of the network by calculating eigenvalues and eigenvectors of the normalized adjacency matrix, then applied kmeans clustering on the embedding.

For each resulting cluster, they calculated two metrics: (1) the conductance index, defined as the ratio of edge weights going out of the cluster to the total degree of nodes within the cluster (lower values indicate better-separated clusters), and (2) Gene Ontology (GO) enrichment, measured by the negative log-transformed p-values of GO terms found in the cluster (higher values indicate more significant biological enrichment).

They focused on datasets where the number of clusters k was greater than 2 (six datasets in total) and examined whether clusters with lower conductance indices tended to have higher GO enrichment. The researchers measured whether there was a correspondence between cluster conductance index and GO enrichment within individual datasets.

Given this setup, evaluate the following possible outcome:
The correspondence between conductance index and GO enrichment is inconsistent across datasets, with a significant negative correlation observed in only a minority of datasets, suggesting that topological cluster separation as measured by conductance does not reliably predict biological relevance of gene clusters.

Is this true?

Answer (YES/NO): NO